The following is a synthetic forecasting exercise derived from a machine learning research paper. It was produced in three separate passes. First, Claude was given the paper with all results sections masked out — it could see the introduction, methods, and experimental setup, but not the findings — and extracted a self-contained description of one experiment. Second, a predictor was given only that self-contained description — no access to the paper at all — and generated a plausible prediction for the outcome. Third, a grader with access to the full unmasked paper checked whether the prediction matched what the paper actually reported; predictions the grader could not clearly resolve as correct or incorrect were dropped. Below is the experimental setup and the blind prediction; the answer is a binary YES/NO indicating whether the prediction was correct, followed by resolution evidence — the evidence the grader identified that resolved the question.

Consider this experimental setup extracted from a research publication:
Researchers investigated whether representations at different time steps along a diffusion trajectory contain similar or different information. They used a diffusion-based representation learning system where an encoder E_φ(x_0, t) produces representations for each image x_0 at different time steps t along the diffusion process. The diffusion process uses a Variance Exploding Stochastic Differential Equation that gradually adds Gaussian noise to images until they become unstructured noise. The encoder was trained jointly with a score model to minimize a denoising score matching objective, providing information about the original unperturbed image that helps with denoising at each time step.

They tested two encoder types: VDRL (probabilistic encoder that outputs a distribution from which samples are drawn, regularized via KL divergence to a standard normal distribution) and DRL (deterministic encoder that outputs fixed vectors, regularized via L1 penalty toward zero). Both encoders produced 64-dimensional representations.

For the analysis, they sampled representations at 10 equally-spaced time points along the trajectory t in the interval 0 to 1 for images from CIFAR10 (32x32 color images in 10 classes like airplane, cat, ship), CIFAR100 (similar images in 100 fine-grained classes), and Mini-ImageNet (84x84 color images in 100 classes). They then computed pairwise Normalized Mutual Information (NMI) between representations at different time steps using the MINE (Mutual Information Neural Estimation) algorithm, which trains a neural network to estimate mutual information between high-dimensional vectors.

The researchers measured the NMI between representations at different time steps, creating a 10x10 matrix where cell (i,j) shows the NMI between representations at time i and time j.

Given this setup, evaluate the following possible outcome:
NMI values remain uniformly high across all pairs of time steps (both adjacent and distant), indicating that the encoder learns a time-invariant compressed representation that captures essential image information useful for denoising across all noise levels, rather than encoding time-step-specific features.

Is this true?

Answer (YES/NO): NO